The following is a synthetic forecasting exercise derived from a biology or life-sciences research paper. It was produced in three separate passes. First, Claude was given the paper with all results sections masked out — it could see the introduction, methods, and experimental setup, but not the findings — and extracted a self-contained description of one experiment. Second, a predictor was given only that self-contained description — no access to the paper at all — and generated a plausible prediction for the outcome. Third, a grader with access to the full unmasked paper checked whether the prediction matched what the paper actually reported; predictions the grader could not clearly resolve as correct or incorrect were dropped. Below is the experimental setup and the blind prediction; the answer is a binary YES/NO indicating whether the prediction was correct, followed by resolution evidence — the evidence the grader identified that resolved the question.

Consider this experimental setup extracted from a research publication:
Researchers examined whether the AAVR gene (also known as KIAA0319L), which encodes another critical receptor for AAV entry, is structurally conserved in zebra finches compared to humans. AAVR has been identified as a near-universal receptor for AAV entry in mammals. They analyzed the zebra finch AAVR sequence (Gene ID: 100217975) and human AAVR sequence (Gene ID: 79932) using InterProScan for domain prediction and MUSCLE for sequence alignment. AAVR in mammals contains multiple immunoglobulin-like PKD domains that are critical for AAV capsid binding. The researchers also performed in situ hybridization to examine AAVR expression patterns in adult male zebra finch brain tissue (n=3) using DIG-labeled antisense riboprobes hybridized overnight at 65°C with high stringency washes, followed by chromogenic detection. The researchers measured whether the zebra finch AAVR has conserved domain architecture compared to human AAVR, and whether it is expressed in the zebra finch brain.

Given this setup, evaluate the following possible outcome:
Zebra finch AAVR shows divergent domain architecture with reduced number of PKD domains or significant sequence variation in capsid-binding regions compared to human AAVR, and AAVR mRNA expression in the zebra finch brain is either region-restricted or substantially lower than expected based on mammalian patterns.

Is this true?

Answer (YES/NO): NO